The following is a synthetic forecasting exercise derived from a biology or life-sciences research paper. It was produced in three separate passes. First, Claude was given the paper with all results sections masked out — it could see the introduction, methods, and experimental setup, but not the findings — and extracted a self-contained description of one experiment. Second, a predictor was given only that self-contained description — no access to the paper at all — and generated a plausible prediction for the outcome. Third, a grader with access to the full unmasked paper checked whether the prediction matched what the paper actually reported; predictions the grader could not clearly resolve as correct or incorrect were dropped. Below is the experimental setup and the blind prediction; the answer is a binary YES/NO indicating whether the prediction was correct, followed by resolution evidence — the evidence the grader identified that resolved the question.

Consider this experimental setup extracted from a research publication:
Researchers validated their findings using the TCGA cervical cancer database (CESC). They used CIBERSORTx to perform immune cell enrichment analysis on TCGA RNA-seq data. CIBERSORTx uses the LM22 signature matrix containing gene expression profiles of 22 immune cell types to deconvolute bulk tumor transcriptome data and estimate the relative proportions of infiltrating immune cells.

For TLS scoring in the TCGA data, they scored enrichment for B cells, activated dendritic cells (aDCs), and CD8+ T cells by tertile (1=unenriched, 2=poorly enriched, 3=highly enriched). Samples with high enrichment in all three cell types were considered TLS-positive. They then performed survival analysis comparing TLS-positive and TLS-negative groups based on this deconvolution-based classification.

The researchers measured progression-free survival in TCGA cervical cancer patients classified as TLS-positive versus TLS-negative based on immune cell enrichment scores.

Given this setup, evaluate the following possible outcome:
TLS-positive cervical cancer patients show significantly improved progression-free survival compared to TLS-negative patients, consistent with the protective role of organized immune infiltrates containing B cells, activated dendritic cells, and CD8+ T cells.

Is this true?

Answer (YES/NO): YES